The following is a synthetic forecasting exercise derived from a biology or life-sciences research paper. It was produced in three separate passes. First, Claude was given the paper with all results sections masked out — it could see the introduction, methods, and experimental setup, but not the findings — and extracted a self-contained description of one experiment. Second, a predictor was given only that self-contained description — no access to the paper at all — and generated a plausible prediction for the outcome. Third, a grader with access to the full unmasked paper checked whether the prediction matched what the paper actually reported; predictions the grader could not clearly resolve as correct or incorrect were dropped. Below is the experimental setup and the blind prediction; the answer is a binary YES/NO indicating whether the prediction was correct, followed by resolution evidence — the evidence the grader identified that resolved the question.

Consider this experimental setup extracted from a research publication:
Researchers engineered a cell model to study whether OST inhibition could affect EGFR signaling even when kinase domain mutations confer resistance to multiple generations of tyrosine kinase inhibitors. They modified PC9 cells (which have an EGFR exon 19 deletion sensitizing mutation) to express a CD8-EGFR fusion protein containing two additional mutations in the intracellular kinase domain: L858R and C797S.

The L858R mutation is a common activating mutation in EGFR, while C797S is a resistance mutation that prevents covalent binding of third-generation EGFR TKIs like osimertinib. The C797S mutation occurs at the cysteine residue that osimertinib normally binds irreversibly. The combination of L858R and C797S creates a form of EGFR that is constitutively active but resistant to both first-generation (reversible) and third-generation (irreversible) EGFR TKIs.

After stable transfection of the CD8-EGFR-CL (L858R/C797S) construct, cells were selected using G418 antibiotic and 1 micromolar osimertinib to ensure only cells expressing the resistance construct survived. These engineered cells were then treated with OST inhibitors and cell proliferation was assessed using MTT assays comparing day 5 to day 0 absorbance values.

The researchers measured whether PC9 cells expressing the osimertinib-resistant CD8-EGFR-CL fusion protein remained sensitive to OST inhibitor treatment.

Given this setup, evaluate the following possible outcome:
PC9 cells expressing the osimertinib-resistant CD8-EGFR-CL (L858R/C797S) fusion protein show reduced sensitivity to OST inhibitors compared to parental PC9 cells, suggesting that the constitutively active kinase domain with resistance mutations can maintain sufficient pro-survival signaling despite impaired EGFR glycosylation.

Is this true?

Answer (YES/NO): NO